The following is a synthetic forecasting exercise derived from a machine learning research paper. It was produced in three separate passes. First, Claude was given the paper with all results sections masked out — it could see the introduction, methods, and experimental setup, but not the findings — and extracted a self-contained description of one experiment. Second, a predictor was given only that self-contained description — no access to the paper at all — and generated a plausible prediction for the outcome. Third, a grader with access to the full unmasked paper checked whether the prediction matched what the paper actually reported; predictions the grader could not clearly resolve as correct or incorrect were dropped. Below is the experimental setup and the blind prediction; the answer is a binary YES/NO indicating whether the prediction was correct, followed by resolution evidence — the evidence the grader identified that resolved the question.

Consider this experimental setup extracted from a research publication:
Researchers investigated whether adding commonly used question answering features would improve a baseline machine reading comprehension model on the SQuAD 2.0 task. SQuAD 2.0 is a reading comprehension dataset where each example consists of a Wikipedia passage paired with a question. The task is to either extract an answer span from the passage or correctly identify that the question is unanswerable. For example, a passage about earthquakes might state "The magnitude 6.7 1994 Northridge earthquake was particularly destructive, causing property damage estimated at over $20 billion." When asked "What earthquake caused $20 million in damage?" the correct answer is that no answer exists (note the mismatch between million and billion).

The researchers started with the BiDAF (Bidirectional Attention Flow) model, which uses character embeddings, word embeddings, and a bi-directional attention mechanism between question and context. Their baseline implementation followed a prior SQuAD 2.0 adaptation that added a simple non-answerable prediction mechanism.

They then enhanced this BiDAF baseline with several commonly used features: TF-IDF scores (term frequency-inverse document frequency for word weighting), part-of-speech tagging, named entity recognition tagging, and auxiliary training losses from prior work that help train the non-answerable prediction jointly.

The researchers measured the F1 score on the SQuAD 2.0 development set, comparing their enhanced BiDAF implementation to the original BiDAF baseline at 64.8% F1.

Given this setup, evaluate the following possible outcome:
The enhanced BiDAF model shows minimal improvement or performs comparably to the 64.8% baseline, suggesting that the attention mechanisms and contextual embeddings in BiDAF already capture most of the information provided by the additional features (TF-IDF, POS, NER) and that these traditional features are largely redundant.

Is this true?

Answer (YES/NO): NO